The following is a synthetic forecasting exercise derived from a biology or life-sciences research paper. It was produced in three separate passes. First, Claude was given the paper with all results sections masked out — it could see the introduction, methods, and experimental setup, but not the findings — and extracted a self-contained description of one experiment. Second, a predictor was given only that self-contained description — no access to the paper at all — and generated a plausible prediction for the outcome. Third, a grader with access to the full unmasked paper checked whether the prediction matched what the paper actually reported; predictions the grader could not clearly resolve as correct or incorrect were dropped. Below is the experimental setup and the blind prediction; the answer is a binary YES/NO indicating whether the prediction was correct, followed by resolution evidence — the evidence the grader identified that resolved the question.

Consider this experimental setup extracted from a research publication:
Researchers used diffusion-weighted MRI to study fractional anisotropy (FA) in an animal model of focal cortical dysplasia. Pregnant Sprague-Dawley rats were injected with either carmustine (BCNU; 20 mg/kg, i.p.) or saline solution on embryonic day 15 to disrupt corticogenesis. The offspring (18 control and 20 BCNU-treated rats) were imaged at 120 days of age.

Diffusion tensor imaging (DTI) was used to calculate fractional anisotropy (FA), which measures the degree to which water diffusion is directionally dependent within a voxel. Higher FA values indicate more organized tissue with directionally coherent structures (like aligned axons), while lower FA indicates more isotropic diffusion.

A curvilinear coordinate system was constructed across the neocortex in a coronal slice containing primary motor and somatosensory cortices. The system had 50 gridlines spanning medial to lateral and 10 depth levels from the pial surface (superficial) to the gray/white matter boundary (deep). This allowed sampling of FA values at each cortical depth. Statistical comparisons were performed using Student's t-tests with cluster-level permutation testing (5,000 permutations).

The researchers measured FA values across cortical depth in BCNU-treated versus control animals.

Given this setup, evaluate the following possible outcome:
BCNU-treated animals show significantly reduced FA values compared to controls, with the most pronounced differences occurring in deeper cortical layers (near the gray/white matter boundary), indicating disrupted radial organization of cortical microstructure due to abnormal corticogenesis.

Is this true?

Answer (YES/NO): NO